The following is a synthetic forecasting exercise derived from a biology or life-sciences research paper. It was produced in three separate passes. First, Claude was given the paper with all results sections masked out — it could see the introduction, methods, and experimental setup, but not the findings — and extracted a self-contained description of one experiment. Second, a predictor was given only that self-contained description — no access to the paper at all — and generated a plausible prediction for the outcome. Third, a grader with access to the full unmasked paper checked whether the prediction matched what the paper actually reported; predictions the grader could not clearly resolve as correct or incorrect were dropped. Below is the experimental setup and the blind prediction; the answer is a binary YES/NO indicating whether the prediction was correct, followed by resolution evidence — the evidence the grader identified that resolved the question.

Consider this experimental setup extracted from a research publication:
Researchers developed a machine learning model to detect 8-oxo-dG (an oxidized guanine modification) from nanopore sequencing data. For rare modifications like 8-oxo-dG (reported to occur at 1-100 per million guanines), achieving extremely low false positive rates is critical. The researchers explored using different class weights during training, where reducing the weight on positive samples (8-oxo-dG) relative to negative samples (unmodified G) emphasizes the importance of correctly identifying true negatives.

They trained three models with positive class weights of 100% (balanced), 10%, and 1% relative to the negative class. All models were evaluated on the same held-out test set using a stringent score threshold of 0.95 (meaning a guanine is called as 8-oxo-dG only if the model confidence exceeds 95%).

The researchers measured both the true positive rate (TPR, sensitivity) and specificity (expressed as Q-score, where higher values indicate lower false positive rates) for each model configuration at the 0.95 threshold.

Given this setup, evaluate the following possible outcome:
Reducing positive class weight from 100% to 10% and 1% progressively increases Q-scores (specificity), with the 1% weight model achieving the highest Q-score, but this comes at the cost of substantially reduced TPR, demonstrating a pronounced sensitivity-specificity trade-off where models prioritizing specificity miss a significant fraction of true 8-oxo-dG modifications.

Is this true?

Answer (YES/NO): YES